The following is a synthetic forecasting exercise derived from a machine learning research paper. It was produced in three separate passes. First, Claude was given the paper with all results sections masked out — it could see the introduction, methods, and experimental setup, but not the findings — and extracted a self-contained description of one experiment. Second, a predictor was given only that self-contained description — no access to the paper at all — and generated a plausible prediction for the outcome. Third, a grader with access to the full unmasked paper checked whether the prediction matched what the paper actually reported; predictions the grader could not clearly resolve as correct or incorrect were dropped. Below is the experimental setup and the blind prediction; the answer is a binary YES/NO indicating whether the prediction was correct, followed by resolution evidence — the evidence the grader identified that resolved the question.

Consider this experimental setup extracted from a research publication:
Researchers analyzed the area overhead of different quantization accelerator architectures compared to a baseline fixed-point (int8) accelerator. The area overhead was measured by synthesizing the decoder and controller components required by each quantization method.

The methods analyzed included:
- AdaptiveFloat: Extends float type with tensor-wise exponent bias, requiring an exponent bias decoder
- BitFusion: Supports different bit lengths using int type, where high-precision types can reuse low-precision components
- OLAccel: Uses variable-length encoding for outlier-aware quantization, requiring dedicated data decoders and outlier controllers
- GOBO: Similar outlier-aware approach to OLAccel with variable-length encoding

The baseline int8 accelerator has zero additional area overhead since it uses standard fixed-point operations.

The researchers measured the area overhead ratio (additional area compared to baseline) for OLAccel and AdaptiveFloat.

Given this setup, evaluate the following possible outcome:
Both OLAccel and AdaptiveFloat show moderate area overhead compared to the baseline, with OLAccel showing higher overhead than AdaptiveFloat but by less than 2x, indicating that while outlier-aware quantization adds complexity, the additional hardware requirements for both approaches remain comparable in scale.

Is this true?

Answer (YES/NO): NO